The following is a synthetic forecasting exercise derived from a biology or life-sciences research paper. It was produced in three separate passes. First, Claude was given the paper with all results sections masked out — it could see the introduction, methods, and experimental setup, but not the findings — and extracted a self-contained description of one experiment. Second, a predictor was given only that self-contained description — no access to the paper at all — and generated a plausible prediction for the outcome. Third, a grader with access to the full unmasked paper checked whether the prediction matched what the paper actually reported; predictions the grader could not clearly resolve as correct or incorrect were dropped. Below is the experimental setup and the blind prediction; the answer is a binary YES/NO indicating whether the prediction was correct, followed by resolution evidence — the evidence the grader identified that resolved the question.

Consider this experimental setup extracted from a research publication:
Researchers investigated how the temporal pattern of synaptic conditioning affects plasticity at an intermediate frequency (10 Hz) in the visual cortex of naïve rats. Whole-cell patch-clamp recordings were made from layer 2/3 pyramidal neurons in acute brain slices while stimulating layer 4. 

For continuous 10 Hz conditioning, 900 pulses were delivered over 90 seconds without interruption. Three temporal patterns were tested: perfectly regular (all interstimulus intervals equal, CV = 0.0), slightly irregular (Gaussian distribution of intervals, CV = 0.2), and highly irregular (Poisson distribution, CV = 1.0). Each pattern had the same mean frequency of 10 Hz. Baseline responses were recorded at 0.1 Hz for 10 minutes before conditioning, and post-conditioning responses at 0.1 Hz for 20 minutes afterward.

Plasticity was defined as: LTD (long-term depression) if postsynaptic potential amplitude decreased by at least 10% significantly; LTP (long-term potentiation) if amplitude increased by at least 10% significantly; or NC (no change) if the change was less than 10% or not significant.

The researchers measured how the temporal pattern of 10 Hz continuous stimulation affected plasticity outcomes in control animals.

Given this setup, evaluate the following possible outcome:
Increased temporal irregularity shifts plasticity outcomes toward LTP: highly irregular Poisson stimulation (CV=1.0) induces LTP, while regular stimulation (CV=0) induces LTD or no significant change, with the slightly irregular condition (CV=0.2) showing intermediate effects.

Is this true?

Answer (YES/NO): NO